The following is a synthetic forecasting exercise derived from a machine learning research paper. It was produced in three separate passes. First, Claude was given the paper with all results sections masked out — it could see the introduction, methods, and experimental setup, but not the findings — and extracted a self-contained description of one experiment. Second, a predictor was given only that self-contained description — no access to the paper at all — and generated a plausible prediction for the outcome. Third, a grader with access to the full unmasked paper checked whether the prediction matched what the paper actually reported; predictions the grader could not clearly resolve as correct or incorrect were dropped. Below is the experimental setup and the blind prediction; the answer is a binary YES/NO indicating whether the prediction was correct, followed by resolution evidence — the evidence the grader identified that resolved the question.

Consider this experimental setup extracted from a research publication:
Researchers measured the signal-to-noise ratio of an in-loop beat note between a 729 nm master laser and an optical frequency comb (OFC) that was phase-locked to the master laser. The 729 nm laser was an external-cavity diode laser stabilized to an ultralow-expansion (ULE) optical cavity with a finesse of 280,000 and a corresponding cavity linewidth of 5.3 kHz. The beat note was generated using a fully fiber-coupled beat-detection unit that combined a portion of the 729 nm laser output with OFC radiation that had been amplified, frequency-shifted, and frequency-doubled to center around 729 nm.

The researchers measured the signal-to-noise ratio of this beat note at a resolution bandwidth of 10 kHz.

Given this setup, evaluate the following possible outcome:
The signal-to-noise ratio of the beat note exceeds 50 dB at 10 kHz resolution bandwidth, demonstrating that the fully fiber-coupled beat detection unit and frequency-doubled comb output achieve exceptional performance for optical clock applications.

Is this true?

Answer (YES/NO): NO